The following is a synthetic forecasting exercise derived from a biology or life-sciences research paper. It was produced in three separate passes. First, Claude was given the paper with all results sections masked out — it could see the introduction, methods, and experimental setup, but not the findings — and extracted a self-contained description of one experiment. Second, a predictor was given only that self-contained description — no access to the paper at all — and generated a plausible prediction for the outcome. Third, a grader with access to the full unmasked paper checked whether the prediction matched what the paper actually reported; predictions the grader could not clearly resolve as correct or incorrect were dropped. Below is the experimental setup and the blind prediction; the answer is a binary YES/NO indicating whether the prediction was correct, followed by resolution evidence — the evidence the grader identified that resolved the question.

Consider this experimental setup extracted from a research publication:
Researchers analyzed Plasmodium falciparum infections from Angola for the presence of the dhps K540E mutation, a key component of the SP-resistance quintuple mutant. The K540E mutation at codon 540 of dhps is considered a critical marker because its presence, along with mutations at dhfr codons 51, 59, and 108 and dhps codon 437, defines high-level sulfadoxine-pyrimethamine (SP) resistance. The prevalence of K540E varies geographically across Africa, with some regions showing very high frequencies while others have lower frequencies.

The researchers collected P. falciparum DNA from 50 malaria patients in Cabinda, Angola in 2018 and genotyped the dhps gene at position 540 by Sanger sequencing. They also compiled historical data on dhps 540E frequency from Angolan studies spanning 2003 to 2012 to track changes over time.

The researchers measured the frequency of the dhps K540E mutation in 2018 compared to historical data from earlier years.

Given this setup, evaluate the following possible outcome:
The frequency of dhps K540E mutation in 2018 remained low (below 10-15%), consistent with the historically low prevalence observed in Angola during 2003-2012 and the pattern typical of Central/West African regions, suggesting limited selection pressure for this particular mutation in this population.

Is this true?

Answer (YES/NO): NO